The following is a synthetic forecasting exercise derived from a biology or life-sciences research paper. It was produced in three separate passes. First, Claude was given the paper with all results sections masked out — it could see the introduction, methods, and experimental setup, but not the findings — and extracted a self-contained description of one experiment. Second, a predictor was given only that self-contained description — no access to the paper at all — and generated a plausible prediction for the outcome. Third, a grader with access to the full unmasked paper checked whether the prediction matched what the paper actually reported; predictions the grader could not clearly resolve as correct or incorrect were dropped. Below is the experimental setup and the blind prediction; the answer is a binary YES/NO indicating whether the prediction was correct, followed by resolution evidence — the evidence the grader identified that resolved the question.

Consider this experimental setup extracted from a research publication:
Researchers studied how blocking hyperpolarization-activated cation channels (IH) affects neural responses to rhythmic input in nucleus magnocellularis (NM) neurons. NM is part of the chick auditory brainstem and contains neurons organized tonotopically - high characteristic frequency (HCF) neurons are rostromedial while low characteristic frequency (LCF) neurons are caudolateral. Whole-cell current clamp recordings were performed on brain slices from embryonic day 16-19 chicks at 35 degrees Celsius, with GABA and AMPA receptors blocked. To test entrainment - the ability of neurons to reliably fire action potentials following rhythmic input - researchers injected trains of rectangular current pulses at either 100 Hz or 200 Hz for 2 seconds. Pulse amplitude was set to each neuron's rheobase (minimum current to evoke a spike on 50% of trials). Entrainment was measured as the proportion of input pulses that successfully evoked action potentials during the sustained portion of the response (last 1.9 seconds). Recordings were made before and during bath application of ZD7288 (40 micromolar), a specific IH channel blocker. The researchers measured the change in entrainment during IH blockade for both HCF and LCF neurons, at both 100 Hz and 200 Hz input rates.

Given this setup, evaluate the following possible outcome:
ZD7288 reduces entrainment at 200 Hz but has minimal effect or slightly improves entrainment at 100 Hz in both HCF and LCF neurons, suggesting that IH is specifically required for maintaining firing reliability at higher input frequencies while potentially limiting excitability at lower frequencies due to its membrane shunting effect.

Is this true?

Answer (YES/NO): NO